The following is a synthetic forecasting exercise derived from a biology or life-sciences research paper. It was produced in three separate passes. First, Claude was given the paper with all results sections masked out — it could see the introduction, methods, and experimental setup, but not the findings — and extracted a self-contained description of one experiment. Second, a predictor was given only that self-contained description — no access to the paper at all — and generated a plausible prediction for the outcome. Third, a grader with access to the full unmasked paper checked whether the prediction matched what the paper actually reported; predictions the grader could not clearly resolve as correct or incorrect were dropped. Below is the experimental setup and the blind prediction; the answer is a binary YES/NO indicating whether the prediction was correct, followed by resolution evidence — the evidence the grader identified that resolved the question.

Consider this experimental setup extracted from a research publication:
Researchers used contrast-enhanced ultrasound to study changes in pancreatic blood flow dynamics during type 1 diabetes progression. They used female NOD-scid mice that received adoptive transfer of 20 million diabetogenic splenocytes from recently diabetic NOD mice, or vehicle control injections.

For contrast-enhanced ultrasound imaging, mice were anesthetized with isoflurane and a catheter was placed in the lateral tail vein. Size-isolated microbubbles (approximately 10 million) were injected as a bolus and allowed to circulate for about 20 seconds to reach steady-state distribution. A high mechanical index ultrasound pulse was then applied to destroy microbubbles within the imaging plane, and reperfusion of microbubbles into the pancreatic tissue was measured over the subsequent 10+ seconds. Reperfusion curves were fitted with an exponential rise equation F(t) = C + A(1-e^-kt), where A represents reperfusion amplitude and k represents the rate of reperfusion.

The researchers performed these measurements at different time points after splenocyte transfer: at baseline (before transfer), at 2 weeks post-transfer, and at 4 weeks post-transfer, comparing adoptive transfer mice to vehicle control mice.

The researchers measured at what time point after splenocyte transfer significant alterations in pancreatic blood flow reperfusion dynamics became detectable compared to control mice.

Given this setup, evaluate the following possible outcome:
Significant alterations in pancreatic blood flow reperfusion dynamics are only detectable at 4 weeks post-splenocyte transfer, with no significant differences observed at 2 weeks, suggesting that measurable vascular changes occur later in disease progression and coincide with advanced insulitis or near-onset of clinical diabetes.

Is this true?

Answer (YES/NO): YES